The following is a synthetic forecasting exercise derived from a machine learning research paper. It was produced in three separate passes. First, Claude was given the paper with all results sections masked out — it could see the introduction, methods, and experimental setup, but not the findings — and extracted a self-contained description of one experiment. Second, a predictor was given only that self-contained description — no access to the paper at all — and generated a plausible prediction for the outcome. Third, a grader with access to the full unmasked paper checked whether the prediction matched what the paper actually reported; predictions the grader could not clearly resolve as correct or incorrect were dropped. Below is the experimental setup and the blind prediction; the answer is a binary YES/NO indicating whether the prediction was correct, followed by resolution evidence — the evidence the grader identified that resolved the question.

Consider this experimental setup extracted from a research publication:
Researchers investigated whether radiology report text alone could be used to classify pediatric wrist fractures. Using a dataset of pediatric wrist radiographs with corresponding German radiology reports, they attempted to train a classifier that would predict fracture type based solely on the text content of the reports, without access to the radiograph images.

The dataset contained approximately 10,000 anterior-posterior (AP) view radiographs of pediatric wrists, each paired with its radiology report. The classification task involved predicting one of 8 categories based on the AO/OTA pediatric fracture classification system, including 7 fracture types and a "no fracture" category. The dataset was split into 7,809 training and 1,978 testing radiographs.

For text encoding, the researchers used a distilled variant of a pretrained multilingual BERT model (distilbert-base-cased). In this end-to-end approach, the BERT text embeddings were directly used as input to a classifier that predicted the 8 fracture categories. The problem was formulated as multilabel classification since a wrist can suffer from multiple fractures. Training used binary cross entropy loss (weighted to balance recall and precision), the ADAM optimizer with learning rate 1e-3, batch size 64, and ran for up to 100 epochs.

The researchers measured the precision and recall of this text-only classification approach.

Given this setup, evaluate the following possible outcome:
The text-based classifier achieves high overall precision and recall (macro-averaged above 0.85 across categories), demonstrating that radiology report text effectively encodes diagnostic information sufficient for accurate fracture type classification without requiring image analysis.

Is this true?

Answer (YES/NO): NO